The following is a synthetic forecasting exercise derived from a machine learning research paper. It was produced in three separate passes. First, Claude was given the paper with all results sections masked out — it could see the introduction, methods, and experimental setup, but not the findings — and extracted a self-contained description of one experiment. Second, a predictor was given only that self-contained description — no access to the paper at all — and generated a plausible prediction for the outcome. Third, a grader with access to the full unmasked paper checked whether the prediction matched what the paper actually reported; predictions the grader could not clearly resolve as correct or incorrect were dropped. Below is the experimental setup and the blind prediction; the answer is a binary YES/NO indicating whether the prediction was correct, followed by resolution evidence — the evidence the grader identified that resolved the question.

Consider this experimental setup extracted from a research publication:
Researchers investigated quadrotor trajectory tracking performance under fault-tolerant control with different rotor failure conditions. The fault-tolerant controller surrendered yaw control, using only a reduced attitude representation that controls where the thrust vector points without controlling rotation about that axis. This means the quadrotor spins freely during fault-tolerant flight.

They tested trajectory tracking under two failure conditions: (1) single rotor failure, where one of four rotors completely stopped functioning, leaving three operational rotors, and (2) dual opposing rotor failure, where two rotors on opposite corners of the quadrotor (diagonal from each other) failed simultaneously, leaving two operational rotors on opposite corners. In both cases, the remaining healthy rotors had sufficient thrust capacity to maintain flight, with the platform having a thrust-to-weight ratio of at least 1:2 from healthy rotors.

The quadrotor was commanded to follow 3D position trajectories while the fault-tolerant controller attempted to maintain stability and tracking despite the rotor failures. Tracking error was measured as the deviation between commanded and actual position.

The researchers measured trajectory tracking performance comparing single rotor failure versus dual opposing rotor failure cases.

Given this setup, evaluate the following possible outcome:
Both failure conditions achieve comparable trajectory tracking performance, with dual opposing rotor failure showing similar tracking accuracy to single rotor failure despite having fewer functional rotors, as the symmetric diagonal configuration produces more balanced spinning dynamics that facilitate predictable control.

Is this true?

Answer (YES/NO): NO